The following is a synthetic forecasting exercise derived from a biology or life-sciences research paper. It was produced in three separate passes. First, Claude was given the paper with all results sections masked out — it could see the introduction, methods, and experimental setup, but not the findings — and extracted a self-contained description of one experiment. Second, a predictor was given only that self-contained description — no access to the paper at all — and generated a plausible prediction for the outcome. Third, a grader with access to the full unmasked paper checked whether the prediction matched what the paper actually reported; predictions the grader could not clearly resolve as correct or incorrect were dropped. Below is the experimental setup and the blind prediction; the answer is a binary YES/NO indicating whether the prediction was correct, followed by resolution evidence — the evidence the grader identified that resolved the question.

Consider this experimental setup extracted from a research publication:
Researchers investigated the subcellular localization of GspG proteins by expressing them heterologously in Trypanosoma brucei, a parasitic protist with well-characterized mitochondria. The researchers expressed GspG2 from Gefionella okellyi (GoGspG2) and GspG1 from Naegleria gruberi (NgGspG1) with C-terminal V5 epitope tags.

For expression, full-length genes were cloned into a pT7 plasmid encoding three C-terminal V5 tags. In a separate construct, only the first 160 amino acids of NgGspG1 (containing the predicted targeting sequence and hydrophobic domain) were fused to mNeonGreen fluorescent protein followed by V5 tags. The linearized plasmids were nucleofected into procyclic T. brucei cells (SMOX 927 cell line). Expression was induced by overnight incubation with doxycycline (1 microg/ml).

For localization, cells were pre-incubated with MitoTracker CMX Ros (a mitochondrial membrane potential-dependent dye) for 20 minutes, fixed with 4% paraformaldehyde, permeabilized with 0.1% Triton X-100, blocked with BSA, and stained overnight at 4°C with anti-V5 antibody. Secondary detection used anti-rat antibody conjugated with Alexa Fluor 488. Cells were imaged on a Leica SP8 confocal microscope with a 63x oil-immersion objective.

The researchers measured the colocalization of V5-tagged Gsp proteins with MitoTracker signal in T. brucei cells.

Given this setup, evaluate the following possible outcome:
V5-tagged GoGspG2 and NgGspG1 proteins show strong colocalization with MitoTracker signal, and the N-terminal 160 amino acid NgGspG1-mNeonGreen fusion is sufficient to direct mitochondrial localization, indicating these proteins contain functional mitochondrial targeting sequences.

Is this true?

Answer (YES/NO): NO